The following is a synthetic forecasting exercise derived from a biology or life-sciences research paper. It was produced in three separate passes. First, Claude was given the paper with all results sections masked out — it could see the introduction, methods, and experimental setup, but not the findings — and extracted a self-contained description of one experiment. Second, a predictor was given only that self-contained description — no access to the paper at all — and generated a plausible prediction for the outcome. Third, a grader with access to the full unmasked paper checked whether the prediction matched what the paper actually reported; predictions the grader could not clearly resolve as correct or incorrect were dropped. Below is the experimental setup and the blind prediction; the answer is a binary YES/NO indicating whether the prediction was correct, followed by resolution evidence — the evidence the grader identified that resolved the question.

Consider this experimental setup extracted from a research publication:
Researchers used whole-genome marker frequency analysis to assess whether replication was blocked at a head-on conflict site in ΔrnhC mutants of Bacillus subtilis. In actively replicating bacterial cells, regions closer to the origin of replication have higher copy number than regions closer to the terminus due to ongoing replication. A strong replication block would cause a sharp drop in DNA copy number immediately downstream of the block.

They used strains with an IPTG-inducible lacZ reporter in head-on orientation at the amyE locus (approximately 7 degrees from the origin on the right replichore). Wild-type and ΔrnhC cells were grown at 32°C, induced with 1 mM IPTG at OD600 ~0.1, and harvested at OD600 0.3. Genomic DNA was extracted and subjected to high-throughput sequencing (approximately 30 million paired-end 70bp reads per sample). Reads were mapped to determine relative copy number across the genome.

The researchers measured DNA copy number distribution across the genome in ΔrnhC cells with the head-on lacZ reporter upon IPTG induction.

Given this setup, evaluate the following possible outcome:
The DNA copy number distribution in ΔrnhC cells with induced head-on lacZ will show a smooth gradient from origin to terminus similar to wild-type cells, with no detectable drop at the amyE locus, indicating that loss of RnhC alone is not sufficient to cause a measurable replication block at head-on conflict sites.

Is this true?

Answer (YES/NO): NO